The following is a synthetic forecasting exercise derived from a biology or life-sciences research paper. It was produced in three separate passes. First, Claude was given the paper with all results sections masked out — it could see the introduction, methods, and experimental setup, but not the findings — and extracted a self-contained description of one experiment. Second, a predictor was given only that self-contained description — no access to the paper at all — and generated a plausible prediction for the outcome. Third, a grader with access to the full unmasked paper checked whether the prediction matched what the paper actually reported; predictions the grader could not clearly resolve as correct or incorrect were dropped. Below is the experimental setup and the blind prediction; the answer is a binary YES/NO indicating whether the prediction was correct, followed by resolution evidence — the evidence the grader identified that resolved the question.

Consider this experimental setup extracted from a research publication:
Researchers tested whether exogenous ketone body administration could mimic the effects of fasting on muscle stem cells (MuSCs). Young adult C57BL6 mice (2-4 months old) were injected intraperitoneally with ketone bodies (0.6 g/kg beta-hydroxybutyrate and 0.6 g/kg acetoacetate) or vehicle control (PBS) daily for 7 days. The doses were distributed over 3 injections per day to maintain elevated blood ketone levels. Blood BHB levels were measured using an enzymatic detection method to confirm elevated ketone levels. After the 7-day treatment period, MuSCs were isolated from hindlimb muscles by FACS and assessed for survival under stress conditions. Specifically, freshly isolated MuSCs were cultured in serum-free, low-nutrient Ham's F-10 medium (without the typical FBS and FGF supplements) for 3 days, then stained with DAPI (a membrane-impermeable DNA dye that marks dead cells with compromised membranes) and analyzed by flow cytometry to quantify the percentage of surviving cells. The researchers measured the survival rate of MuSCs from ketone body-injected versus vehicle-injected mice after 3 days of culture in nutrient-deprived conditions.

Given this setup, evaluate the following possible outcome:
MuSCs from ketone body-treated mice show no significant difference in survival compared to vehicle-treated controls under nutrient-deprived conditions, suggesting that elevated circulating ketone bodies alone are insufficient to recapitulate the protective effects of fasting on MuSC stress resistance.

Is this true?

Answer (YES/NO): NO